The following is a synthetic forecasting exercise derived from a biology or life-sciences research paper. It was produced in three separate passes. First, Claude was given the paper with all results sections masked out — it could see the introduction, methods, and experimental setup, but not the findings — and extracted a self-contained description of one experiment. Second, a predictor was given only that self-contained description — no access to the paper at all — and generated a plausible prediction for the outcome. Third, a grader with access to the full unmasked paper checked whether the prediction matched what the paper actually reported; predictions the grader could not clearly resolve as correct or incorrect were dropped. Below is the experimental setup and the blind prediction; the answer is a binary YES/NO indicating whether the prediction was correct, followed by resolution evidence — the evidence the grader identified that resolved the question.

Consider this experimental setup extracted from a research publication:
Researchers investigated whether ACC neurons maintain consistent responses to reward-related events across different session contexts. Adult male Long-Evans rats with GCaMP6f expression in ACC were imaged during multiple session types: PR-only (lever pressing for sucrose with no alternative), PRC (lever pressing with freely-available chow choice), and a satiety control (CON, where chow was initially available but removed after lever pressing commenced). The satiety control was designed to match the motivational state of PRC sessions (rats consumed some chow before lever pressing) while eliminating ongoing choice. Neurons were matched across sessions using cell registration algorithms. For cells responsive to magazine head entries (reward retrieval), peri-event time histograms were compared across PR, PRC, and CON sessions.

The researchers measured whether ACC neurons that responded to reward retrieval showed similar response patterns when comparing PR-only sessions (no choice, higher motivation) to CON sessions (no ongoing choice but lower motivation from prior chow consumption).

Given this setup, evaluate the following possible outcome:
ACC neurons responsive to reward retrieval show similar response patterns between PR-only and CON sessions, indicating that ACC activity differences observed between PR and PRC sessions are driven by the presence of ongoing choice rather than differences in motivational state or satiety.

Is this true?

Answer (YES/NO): YES